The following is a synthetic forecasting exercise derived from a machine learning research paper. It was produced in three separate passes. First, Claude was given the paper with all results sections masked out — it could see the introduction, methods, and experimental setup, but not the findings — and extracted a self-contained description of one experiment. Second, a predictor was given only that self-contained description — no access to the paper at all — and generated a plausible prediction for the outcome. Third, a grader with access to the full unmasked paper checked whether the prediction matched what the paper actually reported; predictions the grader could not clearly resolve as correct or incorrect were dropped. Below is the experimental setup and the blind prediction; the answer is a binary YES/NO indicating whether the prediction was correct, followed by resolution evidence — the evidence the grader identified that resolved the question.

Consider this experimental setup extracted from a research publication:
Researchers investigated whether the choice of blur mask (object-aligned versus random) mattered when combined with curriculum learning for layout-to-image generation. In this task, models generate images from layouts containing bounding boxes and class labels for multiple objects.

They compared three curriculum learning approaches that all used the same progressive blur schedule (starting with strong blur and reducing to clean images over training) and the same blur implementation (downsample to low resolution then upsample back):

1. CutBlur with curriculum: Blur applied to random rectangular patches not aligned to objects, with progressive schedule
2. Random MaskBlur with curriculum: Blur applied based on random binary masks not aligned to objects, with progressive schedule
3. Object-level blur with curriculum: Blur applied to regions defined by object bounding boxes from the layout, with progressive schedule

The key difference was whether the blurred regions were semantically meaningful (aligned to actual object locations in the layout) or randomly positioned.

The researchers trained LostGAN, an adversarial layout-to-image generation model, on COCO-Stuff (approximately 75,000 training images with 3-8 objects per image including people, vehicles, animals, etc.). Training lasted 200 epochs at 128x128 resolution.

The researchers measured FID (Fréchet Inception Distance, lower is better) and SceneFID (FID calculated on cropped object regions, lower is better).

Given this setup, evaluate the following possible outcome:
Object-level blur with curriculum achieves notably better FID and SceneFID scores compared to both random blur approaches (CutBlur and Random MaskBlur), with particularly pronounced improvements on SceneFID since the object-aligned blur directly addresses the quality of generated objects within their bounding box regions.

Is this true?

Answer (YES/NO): NO